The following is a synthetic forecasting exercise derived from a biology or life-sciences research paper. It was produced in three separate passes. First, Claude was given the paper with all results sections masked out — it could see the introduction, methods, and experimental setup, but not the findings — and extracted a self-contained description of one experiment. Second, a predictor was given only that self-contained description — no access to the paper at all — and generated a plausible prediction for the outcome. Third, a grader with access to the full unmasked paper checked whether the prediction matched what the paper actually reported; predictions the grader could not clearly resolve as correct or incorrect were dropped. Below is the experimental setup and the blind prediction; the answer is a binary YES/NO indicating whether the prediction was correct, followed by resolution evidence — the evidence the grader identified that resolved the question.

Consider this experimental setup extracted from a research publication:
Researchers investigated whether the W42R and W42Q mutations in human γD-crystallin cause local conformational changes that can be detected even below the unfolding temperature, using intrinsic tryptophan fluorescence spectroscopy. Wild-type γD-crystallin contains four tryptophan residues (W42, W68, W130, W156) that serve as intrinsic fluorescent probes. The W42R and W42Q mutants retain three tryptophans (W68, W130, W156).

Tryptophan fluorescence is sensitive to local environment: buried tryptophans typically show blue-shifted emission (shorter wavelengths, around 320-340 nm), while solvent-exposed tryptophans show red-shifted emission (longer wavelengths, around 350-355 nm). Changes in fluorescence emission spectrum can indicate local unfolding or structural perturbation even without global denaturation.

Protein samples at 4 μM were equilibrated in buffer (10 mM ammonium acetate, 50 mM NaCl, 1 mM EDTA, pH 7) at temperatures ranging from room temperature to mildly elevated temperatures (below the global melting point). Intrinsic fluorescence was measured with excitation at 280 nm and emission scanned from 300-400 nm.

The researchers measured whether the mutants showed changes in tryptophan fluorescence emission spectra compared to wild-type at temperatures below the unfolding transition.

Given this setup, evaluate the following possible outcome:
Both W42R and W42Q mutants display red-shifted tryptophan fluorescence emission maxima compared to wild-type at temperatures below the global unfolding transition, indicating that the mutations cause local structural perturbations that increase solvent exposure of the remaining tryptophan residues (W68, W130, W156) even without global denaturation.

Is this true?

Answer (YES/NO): NO